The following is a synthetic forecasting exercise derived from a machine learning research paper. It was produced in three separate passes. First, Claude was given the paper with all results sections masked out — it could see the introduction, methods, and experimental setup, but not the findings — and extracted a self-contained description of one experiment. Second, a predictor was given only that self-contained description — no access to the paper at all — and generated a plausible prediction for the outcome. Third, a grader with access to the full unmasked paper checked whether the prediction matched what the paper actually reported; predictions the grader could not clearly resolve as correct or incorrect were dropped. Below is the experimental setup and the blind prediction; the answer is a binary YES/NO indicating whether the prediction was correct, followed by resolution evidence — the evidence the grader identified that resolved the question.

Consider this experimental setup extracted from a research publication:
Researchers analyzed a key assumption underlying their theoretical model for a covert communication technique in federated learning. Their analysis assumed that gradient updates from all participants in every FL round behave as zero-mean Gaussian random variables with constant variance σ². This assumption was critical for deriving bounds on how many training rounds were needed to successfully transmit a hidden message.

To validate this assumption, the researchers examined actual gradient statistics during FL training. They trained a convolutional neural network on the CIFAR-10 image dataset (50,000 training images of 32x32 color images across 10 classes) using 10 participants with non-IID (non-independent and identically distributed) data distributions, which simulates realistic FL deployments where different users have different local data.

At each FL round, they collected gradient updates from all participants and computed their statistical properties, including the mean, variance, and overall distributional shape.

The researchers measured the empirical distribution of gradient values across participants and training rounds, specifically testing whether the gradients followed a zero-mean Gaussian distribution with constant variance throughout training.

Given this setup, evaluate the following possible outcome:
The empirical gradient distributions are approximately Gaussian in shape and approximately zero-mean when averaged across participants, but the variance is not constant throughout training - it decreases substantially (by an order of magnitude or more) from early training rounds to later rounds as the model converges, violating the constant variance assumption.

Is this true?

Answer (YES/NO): NO